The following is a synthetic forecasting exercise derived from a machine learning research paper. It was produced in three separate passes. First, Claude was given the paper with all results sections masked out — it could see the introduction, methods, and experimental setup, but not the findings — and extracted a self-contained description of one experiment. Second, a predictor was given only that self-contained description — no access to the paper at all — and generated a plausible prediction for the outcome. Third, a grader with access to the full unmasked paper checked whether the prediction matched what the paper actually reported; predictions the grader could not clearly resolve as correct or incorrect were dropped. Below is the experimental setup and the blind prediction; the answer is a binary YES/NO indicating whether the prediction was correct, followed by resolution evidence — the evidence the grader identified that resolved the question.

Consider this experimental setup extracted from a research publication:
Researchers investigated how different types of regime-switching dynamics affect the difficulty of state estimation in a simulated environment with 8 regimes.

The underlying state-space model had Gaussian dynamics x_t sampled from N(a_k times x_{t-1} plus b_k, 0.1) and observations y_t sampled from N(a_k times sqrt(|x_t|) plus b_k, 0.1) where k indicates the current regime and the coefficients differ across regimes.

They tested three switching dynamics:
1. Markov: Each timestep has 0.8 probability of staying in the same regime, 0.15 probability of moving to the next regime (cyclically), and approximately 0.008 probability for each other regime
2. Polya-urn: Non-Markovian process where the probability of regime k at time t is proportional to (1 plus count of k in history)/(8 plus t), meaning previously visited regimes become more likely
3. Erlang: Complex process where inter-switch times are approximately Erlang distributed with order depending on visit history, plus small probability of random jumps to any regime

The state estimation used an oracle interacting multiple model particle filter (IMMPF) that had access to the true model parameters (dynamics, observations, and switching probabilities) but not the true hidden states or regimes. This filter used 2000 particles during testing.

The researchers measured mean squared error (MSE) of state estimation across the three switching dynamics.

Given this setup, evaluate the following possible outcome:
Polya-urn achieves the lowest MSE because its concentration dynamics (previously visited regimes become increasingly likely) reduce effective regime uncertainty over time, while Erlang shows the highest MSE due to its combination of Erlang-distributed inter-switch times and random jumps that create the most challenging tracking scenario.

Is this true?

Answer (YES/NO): NO